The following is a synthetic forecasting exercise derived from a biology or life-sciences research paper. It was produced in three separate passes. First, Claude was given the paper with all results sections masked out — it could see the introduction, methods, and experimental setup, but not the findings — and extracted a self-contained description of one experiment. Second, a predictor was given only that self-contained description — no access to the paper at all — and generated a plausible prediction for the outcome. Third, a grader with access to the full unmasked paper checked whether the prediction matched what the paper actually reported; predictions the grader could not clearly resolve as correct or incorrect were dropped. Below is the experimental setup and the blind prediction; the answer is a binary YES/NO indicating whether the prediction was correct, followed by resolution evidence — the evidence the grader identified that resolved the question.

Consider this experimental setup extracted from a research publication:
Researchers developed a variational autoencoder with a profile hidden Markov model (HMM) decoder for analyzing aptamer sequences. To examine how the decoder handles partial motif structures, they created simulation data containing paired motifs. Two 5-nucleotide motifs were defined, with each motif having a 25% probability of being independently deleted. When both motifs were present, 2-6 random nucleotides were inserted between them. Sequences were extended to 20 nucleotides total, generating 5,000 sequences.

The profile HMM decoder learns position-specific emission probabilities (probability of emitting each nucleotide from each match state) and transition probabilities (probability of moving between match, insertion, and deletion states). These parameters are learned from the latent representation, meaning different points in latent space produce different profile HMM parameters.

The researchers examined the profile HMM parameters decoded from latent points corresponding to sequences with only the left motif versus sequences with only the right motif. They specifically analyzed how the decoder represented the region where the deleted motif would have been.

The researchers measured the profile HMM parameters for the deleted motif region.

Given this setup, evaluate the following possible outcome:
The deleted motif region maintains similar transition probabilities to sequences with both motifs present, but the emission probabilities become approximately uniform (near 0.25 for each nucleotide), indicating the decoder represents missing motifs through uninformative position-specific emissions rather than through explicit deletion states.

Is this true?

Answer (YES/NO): NO